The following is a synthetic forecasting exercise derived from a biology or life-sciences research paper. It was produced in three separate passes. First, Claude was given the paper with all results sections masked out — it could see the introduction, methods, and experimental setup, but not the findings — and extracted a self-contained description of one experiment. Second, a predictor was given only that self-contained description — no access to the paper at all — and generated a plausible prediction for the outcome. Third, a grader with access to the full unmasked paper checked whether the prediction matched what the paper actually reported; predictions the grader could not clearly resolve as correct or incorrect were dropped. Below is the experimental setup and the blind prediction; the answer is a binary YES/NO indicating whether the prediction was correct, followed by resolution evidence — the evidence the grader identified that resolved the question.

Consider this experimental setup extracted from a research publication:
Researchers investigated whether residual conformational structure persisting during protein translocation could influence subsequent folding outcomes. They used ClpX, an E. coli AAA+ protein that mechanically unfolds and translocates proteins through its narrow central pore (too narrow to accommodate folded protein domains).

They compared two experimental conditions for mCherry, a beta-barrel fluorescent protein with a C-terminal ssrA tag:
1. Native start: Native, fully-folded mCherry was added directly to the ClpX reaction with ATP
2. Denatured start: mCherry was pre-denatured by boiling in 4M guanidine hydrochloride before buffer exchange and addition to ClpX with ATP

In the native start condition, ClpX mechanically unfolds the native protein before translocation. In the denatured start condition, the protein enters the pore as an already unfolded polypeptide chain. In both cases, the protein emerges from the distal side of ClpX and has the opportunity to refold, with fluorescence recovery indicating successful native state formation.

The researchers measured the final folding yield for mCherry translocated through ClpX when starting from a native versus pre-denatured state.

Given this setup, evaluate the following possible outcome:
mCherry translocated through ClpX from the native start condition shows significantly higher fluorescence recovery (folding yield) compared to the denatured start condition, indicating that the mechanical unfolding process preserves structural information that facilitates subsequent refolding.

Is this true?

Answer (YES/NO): YES